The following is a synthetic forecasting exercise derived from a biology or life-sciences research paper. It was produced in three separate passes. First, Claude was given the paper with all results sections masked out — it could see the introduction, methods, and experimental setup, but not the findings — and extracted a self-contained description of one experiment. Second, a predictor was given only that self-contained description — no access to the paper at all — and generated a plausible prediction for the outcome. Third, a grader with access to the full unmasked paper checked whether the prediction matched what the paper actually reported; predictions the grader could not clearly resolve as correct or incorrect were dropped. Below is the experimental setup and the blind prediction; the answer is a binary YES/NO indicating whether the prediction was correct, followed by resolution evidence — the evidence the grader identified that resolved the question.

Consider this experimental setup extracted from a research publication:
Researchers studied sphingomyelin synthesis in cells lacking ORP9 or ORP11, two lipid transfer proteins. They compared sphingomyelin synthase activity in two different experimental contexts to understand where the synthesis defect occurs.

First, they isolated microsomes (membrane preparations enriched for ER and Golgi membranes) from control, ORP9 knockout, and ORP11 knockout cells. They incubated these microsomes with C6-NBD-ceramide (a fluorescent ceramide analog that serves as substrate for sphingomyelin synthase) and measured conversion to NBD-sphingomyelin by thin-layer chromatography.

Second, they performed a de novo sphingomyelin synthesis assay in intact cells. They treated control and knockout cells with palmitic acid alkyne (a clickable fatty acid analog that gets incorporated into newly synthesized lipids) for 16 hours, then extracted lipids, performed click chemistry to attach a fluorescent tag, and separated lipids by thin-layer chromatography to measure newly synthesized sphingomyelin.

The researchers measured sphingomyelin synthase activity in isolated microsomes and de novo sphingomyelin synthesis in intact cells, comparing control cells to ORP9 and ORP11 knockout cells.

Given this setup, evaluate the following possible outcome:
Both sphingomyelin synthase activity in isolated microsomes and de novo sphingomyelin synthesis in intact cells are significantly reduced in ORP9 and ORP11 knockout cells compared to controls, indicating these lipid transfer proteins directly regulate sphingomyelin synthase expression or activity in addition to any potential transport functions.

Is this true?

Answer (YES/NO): NO